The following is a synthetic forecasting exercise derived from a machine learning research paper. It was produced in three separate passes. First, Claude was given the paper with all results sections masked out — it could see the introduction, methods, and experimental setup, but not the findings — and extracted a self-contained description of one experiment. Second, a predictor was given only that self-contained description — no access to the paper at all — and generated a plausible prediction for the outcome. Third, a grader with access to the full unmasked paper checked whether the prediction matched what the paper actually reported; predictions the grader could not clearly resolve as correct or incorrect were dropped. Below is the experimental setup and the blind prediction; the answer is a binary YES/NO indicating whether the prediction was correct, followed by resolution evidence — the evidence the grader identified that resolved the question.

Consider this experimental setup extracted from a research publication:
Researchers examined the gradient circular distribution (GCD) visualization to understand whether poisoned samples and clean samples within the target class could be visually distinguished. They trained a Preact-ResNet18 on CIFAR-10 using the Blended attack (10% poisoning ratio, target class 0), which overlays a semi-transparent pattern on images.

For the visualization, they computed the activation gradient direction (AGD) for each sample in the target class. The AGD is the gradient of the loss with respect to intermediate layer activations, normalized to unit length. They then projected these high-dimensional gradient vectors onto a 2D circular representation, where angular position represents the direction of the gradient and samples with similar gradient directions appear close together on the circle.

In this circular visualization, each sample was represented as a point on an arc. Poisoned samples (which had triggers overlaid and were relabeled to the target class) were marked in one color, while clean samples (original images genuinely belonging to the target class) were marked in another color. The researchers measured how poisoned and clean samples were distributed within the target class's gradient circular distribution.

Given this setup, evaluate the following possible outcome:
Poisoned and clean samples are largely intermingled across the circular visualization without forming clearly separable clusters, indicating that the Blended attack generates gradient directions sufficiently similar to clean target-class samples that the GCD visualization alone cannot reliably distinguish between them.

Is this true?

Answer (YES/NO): NO